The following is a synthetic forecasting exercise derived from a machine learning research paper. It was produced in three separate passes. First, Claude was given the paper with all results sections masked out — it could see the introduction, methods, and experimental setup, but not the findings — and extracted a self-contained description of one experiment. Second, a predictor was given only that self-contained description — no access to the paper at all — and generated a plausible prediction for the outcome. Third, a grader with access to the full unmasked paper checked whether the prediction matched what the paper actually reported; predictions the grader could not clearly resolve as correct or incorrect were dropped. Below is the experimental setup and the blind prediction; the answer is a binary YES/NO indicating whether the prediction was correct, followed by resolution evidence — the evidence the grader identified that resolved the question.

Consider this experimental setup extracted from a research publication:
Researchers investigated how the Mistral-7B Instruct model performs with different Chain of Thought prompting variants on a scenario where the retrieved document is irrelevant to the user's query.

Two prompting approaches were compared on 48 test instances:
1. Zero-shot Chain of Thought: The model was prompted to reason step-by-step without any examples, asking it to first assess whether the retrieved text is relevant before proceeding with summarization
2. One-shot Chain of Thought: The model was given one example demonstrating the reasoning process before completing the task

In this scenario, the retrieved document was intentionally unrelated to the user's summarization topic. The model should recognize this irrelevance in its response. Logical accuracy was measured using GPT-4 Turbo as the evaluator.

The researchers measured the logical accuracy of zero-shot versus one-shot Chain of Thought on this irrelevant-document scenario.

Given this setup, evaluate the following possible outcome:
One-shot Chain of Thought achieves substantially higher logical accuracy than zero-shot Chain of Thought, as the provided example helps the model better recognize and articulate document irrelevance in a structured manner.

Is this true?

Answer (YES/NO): NO